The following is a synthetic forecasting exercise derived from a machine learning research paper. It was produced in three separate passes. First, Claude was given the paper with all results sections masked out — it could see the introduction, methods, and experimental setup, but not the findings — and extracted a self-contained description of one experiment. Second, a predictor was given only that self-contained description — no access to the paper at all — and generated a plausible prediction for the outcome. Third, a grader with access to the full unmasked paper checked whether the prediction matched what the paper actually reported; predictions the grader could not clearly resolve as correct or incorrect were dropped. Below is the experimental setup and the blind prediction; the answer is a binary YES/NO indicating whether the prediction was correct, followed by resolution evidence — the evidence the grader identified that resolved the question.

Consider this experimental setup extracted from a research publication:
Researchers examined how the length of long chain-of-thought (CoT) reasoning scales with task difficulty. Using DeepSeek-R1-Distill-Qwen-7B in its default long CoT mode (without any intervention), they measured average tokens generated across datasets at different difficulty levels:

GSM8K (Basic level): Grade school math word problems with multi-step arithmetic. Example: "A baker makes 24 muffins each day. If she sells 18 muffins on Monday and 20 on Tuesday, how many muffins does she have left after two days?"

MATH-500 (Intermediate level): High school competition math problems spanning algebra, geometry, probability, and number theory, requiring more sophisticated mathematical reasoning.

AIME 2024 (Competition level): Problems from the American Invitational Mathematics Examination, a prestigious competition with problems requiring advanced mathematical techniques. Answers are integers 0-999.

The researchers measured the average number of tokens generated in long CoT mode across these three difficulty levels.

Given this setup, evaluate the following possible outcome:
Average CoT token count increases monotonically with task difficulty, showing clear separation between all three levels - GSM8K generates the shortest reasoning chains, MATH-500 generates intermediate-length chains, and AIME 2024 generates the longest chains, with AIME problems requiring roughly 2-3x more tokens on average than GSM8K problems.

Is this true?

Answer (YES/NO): NO